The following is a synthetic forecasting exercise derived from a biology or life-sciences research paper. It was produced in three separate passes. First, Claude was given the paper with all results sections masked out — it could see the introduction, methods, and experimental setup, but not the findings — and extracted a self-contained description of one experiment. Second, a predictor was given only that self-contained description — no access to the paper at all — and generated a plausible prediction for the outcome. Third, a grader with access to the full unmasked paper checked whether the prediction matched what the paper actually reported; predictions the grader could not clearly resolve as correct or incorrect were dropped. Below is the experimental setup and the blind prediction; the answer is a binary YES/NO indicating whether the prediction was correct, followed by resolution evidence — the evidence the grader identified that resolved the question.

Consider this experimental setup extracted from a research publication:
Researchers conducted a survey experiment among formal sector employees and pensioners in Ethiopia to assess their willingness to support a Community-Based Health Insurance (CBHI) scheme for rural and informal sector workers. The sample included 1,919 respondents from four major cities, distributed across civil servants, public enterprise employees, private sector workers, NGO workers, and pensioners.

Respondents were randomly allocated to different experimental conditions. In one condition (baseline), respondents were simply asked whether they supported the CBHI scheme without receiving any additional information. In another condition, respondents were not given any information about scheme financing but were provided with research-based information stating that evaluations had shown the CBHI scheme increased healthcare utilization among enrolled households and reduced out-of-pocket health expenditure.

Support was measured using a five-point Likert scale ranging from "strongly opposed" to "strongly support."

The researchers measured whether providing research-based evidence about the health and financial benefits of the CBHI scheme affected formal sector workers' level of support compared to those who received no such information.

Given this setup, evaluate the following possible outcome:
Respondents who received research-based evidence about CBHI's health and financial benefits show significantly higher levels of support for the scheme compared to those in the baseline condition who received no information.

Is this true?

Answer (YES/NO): YES